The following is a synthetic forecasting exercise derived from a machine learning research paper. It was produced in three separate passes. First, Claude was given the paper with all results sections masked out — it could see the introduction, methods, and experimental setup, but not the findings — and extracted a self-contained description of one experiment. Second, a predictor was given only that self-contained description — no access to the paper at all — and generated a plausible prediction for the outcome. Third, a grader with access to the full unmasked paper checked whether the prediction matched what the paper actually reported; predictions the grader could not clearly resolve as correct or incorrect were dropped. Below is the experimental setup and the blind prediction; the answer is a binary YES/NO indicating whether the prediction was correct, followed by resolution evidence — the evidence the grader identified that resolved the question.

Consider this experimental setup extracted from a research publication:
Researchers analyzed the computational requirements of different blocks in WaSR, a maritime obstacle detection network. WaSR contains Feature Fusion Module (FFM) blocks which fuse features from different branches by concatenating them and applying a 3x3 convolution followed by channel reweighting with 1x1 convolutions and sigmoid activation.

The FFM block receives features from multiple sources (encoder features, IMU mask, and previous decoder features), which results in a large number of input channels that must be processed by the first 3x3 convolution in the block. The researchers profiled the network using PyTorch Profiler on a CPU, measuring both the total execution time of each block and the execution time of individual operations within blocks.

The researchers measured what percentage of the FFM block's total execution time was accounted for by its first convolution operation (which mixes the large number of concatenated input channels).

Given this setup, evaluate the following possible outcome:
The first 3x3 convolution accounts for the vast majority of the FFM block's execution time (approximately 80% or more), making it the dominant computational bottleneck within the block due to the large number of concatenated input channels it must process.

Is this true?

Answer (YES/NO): YES